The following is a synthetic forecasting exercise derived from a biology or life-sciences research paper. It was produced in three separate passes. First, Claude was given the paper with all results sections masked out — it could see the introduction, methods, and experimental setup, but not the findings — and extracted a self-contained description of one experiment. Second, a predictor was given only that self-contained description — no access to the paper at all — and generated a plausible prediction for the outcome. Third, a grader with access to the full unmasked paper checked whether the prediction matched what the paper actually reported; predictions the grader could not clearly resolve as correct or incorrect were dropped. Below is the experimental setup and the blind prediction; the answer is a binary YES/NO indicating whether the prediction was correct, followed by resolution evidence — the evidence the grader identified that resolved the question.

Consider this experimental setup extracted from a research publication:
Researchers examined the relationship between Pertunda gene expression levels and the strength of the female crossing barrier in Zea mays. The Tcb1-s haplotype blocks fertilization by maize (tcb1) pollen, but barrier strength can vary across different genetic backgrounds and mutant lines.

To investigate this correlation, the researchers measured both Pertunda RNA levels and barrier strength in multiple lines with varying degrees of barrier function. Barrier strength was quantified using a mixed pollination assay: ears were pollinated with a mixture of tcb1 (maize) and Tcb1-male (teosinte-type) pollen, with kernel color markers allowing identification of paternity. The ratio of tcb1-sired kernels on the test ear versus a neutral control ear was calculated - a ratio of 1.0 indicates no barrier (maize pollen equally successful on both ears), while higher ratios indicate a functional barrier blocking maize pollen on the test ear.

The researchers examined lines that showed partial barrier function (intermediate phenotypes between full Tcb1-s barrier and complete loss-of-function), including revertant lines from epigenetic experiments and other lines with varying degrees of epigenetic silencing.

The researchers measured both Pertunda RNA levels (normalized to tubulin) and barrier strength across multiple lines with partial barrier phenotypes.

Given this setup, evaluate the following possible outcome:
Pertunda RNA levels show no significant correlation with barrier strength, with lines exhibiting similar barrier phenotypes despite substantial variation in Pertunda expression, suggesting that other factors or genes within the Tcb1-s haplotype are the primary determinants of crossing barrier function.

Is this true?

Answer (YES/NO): NO